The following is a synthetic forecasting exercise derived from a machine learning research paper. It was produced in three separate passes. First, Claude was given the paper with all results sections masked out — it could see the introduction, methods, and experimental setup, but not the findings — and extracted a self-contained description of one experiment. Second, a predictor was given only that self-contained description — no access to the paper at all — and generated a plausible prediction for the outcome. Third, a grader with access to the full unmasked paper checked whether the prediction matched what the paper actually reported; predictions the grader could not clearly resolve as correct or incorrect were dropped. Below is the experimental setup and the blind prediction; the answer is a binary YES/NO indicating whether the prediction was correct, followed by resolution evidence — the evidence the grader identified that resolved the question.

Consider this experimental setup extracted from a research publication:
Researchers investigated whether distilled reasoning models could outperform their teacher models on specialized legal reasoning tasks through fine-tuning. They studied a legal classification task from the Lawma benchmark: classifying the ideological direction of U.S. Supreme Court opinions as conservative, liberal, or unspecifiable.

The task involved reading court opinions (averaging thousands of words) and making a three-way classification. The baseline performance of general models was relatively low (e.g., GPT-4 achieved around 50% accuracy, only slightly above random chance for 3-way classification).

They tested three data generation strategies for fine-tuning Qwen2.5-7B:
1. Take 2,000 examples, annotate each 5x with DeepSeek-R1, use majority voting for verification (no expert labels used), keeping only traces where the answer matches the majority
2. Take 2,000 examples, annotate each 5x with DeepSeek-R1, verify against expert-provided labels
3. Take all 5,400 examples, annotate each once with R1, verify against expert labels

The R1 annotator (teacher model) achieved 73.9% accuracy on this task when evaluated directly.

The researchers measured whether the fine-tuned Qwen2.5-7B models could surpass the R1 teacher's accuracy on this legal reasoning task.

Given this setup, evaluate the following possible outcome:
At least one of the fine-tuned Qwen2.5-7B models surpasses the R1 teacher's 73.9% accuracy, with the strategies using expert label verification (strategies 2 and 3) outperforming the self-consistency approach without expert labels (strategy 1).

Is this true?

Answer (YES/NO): YES